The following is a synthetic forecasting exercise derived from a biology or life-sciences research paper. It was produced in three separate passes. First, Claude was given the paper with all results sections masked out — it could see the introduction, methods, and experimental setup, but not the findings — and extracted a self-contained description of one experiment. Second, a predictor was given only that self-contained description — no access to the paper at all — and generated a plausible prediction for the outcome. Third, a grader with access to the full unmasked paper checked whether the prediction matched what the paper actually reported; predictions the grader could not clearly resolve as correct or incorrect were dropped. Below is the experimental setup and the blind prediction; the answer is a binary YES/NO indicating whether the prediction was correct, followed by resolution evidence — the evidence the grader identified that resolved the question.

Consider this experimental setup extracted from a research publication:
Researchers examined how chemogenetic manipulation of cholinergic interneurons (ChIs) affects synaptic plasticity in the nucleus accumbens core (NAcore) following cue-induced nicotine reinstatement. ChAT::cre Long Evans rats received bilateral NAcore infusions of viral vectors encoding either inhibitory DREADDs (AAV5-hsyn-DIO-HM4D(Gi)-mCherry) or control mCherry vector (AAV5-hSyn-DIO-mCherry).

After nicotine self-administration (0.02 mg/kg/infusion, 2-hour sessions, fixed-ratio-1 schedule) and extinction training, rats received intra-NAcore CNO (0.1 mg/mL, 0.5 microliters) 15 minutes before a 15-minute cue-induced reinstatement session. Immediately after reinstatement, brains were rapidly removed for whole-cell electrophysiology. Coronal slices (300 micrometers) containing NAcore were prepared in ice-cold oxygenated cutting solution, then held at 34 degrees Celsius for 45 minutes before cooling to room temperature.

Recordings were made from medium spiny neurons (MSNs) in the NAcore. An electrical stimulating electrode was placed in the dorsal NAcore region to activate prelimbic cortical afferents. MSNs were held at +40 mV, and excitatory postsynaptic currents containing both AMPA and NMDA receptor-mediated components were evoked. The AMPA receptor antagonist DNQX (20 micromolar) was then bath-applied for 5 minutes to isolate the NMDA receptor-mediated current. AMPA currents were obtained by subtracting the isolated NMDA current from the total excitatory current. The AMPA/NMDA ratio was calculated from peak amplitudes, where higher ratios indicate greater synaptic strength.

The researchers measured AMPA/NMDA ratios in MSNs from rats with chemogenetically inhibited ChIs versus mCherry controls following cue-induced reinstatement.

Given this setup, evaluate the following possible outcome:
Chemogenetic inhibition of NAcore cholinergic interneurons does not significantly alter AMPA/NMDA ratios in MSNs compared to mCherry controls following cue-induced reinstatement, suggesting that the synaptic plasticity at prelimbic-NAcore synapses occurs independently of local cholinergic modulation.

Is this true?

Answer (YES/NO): NO